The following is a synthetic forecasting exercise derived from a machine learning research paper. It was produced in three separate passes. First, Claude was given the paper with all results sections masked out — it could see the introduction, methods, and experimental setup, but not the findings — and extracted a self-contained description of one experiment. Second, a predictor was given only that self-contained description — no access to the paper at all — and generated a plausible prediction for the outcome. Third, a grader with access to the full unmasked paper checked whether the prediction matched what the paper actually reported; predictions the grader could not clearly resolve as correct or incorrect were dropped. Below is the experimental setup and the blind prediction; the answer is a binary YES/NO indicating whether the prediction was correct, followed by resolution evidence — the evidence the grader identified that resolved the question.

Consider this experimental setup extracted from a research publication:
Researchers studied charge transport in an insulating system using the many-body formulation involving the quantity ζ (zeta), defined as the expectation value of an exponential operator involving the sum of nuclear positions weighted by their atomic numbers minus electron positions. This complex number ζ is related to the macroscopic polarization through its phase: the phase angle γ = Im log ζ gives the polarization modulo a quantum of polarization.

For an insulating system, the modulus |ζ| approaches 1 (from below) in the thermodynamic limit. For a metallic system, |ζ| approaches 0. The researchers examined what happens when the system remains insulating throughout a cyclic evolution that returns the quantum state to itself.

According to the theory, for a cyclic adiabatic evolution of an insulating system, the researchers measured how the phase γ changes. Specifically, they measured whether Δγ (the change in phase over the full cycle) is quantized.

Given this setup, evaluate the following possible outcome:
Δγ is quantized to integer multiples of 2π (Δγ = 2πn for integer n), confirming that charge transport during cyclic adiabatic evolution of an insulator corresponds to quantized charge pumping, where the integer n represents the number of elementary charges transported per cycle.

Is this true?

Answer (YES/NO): YES